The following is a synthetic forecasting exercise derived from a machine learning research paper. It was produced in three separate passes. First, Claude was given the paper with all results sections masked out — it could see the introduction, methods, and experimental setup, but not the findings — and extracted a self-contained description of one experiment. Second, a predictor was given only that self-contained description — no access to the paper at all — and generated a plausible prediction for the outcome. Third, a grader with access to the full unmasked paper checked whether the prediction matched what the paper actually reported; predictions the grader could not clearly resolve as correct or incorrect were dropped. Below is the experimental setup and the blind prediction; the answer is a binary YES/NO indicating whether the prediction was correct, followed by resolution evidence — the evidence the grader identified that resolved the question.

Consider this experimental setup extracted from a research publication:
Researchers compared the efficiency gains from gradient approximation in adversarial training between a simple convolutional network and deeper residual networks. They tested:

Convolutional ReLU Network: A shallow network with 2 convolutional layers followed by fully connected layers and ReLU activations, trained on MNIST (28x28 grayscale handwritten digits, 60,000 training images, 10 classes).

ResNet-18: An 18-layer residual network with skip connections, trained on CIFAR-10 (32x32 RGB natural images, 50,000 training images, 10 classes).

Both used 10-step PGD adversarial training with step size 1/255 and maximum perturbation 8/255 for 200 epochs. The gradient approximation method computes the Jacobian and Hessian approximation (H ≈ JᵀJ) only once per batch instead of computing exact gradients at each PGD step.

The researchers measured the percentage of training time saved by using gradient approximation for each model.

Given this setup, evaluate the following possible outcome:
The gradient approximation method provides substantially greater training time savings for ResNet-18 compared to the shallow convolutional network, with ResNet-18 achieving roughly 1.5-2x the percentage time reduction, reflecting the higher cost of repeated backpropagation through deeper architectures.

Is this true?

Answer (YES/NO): NO